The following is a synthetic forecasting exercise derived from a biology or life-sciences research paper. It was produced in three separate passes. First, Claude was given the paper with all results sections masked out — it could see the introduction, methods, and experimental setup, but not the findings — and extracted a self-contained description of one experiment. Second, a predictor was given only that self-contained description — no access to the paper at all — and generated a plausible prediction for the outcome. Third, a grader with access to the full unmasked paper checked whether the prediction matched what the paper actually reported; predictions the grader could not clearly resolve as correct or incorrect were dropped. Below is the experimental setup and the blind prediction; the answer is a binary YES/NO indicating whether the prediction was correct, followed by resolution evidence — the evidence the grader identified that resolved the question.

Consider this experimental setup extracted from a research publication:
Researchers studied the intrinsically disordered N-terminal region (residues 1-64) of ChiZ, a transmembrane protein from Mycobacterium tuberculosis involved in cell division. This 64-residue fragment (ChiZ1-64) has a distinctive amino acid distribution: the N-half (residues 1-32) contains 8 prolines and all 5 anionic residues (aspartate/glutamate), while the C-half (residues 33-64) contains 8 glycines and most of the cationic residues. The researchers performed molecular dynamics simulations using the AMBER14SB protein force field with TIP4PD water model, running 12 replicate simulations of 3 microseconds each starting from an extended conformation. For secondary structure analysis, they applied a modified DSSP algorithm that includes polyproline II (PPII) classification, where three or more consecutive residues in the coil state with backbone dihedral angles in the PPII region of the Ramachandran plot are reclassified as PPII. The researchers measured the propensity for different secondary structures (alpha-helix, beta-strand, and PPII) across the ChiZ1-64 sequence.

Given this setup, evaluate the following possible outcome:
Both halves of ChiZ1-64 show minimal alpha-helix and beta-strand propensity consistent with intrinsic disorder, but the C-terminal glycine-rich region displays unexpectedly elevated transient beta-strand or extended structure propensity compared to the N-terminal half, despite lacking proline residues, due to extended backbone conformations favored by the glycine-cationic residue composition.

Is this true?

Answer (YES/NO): NO